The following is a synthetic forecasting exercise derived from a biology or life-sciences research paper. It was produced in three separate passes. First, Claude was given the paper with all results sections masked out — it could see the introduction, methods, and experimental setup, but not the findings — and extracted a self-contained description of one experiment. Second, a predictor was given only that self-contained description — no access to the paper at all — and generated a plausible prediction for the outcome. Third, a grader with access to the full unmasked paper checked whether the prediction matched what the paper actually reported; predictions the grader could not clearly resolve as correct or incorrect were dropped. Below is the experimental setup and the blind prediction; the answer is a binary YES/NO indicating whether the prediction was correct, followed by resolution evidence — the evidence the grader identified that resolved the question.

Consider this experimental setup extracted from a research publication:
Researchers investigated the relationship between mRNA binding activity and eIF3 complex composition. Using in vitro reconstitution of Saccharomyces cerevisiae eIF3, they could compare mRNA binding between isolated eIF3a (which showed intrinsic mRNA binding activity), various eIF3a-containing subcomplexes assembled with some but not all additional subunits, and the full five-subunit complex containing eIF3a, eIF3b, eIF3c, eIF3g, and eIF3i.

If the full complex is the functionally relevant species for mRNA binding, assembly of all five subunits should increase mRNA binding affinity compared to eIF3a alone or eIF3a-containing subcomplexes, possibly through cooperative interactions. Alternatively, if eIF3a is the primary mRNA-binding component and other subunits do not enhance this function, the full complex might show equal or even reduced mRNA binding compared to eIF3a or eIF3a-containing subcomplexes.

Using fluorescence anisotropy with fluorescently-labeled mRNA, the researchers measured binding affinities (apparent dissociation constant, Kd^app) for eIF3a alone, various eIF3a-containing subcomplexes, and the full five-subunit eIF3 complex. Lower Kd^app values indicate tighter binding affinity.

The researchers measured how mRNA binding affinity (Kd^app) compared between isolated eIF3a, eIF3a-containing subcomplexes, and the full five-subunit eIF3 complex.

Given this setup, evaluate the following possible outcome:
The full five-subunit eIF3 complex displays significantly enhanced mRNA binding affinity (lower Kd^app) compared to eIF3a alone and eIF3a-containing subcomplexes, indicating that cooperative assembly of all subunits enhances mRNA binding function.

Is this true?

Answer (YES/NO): NO